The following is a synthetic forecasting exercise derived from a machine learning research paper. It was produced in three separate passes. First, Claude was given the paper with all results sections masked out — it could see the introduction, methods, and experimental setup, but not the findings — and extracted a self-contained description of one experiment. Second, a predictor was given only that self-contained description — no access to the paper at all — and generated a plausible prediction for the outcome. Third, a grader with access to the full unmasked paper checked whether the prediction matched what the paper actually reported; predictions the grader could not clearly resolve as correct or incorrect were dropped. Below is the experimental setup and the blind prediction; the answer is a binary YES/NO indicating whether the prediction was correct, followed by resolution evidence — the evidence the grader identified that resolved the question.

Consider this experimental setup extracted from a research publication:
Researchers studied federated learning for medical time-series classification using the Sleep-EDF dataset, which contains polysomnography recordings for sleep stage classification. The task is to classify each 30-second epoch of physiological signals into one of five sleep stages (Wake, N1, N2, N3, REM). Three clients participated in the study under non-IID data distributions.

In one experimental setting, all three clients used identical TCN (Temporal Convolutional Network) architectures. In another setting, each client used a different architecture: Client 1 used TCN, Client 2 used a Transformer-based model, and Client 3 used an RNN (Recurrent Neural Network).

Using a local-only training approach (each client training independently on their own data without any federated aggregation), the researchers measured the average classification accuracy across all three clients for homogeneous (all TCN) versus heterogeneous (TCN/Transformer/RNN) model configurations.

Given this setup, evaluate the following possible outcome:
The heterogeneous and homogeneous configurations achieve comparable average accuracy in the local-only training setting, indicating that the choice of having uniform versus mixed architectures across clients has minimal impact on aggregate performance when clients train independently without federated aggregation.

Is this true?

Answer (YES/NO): YES